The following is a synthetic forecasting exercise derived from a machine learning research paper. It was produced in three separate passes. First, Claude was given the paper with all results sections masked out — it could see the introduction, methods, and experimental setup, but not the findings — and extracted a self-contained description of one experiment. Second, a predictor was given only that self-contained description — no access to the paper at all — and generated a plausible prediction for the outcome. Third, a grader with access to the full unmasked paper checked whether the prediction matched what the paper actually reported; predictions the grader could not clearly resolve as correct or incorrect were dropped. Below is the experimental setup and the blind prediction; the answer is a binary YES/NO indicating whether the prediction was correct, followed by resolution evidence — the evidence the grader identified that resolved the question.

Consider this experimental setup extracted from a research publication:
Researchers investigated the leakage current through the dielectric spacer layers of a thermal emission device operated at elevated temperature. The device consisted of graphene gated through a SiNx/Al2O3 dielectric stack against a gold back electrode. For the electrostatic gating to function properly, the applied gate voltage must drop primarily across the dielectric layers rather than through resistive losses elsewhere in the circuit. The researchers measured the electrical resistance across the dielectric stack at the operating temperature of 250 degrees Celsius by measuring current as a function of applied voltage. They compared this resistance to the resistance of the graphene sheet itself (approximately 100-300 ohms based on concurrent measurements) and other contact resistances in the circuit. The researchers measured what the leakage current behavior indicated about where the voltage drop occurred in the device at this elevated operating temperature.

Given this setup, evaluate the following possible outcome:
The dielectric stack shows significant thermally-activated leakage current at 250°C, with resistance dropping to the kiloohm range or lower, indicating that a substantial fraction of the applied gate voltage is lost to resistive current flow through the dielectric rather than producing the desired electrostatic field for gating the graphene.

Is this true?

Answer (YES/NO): NO